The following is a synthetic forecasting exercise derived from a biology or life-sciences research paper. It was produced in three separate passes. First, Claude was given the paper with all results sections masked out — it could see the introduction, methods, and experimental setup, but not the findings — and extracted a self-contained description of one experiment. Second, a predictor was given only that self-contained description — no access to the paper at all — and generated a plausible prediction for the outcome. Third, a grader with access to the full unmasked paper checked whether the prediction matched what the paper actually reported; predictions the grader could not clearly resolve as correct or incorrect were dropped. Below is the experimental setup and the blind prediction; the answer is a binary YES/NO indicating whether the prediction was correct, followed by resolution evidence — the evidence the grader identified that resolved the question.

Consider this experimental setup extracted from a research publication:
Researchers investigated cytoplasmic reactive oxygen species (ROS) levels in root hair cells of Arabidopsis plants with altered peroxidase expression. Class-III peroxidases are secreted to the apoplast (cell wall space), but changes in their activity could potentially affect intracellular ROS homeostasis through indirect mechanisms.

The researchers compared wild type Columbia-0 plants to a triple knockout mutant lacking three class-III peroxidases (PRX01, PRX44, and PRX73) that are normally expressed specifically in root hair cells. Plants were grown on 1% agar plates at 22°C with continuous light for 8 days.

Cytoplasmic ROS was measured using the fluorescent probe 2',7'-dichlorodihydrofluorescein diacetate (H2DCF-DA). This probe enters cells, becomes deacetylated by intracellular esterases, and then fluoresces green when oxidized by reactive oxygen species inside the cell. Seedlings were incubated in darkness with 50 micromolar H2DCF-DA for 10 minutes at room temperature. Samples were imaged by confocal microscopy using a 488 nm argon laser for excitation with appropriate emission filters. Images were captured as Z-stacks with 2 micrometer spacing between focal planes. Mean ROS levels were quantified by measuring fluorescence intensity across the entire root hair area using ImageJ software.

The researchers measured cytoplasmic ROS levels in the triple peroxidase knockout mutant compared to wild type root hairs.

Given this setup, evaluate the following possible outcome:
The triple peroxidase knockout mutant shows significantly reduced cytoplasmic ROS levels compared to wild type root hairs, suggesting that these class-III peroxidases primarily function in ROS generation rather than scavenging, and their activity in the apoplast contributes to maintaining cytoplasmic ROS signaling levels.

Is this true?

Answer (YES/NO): NO